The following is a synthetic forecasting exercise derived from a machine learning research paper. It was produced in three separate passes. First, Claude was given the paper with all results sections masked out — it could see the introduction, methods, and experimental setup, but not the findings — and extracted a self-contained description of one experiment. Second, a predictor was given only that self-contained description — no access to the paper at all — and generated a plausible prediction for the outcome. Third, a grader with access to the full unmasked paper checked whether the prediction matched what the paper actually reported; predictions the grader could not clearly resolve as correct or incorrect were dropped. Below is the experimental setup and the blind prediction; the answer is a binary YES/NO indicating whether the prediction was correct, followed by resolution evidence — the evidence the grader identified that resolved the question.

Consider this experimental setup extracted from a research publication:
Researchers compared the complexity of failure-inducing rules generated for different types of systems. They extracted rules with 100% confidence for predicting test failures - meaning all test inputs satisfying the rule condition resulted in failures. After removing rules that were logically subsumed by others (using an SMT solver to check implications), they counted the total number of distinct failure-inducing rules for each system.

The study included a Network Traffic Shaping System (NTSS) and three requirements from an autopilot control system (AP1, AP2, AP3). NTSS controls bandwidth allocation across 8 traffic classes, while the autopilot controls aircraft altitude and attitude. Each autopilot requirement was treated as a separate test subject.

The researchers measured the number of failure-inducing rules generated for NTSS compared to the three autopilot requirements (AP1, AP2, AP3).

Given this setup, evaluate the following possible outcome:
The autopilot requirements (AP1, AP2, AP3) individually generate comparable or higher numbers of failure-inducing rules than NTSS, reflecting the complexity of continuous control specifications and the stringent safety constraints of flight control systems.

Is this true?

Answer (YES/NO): YES